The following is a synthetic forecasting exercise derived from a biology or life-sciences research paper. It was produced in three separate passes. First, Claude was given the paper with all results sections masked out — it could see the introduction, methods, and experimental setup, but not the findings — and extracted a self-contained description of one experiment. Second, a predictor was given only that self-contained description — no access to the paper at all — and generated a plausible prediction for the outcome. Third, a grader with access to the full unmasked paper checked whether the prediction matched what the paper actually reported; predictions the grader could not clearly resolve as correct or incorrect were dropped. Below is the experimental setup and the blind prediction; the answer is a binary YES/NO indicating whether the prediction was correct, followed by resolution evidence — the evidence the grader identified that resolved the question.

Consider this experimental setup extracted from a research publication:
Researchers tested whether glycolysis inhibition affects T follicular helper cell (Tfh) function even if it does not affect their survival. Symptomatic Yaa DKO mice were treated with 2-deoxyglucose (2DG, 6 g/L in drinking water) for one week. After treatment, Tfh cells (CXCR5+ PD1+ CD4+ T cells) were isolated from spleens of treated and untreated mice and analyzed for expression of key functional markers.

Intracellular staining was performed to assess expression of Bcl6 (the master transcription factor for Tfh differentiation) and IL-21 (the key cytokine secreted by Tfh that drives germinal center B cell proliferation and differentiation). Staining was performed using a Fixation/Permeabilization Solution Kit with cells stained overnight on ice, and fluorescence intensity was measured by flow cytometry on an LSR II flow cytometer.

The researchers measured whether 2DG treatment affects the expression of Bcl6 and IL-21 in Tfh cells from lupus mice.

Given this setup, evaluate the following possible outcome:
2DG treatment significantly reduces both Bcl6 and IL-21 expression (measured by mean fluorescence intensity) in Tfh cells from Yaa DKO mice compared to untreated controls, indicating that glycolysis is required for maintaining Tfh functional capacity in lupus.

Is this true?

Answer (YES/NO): NO